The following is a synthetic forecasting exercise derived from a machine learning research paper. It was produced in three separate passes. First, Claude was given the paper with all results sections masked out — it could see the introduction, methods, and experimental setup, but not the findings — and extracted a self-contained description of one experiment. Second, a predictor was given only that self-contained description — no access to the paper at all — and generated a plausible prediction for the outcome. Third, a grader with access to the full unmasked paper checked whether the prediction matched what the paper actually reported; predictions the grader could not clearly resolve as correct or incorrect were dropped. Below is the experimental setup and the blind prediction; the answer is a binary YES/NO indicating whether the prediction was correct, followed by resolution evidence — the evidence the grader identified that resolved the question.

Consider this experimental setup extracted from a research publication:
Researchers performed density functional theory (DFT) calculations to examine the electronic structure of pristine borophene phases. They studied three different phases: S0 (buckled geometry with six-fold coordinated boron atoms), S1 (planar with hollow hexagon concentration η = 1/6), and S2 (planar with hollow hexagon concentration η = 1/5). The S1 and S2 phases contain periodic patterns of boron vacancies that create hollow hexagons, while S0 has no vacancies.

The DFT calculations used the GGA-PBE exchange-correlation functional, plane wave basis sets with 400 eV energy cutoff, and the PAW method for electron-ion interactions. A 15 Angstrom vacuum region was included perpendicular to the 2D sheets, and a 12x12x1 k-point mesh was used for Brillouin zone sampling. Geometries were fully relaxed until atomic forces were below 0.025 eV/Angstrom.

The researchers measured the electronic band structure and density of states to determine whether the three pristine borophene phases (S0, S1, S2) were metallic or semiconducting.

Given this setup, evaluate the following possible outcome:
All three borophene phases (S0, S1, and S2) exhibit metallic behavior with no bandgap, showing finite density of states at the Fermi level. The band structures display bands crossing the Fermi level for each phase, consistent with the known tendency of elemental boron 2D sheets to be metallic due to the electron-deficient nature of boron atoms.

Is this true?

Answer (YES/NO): YES